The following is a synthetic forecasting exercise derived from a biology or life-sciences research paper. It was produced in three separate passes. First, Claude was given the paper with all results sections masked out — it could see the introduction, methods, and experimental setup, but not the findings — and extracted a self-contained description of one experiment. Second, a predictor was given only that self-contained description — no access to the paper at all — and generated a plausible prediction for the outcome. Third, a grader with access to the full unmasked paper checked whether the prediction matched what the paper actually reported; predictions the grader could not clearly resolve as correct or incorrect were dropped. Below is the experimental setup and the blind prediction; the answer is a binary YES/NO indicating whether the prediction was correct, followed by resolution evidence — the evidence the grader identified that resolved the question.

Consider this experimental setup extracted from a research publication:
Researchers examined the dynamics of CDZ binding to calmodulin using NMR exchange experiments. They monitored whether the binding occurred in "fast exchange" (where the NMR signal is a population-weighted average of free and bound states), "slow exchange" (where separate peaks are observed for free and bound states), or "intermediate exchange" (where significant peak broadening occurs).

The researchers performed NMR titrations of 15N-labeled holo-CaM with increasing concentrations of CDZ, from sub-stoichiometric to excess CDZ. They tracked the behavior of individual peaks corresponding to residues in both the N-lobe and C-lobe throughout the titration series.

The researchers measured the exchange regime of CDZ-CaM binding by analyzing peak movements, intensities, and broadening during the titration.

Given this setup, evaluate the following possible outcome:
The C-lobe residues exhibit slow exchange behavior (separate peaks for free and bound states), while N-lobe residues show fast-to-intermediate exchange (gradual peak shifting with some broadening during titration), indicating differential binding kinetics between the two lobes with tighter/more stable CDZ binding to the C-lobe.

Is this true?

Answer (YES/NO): NO